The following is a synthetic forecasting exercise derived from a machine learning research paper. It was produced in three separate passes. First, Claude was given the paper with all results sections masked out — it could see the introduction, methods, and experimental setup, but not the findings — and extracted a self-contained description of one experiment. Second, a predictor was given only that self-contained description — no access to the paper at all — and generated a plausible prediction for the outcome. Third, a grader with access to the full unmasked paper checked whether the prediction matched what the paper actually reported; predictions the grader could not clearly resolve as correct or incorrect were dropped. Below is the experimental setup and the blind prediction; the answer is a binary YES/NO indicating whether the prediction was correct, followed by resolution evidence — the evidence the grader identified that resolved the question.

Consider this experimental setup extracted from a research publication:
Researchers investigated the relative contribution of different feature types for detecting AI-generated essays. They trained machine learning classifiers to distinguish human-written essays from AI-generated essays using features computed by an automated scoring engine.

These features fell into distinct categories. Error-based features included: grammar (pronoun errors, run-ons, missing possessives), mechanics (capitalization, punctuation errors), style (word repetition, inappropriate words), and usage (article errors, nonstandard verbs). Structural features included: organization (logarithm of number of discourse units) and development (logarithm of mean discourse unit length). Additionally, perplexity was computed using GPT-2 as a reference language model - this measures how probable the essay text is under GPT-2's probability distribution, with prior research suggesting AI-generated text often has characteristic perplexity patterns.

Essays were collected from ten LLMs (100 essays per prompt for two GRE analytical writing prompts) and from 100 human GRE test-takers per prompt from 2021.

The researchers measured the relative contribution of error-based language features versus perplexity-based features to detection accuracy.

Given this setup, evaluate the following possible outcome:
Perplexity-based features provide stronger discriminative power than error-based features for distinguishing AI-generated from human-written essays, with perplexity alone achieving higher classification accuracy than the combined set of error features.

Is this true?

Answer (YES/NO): NO